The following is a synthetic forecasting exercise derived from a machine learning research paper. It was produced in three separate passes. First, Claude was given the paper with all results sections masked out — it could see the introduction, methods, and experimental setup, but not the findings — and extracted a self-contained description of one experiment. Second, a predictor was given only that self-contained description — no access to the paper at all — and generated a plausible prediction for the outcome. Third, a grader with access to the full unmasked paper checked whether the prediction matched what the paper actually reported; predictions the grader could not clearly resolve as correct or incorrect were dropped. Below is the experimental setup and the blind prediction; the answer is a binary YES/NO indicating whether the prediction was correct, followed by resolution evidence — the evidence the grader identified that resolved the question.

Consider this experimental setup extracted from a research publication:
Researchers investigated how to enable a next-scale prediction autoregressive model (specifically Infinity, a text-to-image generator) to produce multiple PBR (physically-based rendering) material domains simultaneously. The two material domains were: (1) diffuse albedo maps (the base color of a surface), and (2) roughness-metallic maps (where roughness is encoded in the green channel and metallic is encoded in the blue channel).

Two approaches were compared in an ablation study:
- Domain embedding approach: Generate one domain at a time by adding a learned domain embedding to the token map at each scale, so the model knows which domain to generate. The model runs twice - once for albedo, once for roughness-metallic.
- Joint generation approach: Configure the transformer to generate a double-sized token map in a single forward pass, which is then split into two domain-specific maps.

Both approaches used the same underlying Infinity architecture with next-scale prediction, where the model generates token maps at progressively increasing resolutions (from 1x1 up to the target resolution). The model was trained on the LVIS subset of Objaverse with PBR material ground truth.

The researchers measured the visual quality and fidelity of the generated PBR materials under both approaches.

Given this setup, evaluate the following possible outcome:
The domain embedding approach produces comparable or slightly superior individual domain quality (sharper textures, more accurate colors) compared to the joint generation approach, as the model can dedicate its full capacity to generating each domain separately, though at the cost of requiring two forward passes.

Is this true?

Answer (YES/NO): YES